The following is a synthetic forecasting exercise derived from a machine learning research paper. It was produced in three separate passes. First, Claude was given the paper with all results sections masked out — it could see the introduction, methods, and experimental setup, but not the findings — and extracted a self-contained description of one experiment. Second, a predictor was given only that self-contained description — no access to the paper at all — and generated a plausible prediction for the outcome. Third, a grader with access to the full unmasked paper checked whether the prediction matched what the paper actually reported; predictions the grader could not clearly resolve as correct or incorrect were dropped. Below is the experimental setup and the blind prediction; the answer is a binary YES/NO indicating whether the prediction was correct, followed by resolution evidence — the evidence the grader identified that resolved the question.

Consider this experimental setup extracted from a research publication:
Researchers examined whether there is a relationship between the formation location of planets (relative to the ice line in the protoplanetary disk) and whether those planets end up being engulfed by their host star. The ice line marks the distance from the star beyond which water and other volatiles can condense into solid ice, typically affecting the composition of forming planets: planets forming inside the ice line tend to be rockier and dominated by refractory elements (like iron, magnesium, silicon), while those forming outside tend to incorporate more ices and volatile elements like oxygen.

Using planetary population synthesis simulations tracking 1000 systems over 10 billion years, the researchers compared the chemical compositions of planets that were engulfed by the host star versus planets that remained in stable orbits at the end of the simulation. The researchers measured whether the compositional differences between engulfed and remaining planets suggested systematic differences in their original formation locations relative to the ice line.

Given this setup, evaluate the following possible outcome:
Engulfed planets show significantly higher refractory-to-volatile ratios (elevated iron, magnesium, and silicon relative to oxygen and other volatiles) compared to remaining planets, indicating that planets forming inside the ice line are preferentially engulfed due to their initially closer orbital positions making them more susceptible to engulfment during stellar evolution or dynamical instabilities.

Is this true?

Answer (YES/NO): YES